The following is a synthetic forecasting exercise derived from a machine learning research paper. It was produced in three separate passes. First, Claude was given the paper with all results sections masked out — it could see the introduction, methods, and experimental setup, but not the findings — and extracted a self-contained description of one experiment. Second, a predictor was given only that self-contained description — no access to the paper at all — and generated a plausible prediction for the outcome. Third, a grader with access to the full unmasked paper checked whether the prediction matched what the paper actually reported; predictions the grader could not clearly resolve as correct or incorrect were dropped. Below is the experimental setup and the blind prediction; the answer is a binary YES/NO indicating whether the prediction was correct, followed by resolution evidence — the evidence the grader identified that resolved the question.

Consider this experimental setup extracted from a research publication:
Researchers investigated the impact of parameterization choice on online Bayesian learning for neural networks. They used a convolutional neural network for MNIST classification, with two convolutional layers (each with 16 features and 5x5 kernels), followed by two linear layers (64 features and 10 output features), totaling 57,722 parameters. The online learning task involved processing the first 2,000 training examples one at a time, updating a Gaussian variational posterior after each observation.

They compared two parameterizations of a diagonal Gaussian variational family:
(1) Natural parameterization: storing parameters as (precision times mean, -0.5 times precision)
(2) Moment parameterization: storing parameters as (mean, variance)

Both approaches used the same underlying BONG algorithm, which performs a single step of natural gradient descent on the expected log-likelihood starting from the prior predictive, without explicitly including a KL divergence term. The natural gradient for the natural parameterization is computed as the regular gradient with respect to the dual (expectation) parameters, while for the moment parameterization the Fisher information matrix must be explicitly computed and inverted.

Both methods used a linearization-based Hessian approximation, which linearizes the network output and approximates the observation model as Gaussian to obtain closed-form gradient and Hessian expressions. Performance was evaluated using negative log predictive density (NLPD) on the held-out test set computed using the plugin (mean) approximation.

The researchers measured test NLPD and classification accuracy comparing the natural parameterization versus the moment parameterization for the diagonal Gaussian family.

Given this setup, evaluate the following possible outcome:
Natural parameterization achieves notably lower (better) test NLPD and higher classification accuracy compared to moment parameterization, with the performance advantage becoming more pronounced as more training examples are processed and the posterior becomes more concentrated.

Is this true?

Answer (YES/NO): NO